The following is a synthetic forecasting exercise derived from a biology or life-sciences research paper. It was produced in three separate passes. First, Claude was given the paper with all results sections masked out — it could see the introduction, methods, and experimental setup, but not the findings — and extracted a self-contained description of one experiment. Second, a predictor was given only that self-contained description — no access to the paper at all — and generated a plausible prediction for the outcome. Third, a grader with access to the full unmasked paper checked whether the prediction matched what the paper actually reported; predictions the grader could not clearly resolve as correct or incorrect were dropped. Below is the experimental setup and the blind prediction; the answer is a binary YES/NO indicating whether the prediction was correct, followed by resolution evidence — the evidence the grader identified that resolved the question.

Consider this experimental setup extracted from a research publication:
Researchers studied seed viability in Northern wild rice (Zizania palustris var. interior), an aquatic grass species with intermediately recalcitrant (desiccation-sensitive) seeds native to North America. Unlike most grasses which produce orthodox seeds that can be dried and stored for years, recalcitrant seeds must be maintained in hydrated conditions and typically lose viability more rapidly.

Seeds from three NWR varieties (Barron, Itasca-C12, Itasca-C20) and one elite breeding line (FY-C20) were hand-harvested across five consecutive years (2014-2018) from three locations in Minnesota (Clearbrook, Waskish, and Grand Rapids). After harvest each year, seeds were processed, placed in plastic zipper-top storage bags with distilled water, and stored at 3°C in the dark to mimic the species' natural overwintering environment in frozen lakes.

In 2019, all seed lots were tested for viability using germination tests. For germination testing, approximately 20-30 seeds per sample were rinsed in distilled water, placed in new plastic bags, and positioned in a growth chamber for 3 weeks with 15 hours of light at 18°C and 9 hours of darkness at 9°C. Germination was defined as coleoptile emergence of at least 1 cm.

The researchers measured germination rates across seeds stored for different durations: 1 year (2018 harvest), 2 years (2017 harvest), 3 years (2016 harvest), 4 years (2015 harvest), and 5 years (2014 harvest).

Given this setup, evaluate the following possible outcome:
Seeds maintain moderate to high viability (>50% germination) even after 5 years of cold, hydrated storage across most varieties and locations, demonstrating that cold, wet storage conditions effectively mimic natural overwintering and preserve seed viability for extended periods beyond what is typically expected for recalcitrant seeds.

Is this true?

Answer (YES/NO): NO